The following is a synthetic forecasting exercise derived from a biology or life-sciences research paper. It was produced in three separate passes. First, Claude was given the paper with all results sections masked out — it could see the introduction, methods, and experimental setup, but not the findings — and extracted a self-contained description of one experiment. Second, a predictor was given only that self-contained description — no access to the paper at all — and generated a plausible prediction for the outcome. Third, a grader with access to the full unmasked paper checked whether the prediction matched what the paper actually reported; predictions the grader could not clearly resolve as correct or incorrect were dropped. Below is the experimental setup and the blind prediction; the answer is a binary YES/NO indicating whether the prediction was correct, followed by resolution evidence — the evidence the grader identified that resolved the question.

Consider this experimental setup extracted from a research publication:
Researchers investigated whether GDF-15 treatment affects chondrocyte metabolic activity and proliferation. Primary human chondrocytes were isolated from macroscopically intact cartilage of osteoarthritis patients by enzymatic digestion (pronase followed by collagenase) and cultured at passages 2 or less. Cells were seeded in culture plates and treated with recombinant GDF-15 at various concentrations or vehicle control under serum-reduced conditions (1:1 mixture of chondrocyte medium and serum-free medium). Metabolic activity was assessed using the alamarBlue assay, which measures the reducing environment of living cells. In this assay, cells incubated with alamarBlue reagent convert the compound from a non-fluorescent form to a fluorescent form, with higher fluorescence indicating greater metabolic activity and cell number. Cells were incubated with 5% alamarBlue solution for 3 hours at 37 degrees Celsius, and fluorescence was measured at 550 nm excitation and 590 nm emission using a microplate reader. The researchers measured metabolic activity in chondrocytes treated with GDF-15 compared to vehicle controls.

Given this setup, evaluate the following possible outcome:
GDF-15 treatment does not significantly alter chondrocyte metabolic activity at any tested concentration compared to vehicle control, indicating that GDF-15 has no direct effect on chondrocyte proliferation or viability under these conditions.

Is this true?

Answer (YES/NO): NO